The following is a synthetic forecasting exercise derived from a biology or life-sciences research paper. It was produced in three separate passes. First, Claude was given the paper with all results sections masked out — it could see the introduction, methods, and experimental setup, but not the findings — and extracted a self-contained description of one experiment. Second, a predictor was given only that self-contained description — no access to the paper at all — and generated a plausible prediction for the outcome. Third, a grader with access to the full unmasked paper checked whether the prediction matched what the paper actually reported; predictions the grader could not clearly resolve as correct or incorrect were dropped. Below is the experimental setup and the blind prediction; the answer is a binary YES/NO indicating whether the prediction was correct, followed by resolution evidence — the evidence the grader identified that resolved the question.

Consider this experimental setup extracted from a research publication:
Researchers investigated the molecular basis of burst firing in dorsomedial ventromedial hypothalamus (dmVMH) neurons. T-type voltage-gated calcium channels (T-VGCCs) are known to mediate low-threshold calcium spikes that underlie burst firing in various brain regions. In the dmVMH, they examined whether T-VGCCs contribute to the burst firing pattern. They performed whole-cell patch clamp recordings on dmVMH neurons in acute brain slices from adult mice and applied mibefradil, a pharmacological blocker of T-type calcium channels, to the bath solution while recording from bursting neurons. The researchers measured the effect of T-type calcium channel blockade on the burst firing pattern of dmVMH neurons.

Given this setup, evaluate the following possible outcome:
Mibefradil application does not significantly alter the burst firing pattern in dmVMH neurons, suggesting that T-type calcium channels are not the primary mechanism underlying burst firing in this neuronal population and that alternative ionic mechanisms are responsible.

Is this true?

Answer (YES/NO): NO